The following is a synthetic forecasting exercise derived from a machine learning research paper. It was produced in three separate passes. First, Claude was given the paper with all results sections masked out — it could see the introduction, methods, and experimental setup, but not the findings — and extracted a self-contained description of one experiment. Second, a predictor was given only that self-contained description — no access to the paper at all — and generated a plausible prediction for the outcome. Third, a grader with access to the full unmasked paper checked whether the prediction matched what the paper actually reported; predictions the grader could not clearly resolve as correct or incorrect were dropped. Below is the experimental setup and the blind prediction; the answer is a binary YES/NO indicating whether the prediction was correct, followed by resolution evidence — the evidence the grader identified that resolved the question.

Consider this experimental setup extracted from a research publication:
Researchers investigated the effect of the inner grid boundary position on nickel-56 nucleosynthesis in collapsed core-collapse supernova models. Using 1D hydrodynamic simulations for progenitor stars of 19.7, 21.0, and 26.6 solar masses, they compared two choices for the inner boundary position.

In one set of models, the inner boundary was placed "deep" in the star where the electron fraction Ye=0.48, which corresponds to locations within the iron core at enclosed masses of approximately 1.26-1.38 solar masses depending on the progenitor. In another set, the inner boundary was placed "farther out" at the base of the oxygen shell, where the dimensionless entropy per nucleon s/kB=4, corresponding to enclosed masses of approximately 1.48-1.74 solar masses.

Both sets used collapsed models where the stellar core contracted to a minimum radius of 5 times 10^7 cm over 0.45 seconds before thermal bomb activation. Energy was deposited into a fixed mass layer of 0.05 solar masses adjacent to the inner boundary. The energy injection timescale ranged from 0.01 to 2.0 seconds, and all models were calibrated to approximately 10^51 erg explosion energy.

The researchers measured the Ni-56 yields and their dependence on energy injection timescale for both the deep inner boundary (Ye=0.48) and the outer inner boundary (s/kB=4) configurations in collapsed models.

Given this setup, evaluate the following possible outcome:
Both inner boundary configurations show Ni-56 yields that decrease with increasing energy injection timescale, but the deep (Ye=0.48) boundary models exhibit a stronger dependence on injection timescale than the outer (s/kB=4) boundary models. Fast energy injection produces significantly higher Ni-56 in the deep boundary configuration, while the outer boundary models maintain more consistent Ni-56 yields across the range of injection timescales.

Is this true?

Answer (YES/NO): NO